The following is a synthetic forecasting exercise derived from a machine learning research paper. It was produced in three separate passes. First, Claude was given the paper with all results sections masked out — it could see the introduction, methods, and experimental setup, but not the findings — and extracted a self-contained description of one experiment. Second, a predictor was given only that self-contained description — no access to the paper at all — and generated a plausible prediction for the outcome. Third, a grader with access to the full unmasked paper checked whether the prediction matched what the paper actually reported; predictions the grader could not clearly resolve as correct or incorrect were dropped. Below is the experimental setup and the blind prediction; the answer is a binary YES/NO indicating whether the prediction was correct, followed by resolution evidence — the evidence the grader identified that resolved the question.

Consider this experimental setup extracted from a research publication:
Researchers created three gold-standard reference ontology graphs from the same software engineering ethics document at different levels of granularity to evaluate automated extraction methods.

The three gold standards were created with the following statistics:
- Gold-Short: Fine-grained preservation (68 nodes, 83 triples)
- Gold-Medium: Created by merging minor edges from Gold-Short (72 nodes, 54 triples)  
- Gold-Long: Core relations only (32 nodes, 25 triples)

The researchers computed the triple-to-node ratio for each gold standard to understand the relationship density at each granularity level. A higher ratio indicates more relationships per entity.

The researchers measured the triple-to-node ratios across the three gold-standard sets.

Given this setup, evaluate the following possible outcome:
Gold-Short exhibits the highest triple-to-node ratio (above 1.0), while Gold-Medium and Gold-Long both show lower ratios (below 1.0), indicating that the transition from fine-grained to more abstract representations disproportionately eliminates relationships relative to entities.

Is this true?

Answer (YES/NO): YES